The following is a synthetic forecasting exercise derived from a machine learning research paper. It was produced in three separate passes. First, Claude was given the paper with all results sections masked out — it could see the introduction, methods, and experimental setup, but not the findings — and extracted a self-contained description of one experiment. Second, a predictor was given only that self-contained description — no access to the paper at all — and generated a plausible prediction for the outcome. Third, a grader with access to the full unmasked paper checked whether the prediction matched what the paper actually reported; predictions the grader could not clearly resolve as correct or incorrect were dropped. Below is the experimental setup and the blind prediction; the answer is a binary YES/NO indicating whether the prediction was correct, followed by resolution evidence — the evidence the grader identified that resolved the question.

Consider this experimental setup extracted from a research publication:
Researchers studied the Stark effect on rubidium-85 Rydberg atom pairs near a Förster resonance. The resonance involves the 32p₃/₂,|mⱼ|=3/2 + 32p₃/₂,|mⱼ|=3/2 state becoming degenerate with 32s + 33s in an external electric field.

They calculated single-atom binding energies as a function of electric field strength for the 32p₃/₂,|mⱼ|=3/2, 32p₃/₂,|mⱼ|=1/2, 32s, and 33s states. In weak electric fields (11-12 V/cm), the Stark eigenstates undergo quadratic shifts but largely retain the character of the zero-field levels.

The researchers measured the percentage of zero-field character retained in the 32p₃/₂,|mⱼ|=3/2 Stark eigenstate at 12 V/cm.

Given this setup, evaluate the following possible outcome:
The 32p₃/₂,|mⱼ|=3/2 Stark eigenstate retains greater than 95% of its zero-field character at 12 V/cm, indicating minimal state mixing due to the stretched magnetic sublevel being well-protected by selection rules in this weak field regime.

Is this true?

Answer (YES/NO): YES